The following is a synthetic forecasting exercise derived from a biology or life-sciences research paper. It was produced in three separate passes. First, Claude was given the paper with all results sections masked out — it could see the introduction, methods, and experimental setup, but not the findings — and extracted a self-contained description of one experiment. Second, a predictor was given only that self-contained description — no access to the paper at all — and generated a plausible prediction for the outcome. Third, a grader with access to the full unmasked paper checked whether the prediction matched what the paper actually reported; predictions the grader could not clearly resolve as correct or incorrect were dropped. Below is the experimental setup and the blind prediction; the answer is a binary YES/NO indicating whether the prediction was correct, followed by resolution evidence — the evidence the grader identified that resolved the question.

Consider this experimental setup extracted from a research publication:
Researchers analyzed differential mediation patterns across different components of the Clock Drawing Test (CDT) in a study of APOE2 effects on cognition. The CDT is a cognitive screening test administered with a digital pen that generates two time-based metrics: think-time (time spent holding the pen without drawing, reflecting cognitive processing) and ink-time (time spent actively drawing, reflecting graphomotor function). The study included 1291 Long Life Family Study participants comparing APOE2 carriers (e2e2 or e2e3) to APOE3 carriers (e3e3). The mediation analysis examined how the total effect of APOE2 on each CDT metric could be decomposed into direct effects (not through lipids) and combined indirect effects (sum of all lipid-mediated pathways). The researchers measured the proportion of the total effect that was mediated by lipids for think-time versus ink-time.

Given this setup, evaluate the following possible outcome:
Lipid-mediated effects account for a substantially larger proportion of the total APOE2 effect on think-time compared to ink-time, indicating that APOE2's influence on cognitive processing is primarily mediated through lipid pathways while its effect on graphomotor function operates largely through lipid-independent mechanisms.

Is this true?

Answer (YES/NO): NO